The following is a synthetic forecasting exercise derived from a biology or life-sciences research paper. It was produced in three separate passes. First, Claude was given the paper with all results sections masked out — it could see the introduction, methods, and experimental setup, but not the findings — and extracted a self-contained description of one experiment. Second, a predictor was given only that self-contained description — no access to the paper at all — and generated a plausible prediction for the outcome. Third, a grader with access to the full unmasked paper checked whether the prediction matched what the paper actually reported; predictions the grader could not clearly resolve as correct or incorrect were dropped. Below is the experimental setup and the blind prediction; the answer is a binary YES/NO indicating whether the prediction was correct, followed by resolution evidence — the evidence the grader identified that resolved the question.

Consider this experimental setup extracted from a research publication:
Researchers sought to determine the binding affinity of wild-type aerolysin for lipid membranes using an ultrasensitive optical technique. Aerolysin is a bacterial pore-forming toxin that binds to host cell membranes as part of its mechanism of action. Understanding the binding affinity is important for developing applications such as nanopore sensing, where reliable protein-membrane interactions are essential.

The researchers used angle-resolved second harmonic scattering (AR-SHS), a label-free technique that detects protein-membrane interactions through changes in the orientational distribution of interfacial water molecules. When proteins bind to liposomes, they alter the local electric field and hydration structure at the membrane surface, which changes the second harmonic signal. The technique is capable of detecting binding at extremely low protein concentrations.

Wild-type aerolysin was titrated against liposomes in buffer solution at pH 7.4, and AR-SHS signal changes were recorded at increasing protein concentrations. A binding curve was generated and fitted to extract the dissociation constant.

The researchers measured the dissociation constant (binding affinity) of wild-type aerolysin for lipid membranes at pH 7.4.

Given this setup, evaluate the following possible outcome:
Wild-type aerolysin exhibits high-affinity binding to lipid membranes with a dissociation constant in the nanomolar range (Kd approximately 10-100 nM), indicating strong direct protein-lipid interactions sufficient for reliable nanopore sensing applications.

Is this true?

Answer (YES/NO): NO